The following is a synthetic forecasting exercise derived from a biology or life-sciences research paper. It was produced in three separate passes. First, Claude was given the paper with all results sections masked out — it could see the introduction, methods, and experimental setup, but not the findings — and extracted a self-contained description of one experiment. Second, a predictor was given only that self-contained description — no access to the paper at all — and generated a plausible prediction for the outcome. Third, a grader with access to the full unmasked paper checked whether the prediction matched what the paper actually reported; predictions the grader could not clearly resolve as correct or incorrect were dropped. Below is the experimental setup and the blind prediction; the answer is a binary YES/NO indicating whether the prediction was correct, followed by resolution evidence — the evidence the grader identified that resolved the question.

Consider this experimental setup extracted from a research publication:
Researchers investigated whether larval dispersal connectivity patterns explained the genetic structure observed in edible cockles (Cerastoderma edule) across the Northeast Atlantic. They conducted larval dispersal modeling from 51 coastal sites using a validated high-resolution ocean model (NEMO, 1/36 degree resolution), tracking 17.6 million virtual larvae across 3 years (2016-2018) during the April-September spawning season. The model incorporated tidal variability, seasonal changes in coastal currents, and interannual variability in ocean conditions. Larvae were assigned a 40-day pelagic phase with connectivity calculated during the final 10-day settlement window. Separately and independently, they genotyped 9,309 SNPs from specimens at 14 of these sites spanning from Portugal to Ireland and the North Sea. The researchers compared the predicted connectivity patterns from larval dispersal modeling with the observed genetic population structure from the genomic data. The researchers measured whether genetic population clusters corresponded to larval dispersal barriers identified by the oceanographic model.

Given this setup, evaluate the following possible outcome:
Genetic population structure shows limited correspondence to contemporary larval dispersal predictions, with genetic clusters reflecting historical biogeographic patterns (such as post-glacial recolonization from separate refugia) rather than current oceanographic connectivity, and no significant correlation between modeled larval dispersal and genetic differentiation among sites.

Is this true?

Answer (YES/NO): NO